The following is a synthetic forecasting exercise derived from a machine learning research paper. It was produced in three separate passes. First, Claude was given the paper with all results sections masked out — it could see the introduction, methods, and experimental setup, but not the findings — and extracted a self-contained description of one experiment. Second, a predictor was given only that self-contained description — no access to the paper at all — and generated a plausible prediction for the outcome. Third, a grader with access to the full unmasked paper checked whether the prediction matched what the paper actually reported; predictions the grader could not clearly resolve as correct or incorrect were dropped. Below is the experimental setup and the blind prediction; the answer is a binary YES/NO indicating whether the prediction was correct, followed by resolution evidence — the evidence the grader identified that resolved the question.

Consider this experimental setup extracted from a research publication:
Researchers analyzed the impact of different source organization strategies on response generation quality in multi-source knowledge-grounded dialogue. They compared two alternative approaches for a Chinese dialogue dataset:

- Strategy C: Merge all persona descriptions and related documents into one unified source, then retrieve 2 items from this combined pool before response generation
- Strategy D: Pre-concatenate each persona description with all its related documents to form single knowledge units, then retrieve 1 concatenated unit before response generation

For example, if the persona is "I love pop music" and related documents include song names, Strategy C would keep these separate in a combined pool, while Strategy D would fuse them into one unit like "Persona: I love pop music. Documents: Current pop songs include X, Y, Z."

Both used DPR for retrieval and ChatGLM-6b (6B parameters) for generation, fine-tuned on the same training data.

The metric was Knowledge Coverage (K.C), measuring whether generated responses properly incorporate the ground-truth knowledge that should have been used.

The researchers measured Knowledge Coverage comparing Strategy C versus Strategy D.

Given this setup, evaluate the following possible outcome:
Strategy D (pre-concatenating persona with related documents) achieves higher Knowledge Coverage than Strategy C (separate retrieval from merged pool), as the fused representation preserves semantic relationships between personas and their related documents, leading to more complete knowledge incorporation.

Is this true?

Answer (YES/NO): YES